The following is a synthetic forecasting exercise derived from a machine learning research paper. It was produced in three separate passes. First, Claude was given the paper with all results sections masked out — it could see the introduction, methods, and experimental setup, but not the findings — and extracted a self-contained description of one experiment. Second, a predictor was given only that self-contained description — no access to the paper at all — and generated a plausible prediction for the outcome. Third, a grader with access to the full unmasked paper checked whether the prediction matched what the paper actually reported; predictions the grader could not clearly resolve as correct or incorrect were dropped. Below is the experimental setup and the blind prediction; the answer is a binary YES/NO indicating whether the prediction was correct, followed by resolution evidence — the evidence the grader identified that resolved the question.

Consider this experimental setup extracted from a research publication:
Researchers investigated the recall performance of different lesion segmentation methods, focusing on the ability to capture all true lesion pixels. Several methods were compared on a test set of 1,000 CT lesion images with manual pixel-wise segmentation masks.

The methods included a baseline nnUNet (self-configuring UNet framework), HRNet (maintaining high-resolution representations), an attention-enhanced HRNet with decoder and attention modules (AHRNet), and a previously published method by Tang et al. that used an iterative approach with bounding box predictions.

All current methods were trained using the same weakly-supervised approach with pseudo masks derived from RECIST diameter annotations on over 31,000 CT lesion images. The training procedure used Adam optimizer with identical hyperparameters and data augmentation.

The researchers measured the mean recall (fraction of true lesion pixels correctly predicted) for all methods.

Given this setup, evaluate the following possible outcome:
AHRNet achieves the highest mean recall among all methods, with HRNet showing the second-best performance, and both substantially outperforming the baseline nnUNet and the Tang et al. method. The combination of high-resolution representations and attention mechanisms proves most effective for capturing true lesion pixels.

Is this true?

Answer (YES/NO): NO